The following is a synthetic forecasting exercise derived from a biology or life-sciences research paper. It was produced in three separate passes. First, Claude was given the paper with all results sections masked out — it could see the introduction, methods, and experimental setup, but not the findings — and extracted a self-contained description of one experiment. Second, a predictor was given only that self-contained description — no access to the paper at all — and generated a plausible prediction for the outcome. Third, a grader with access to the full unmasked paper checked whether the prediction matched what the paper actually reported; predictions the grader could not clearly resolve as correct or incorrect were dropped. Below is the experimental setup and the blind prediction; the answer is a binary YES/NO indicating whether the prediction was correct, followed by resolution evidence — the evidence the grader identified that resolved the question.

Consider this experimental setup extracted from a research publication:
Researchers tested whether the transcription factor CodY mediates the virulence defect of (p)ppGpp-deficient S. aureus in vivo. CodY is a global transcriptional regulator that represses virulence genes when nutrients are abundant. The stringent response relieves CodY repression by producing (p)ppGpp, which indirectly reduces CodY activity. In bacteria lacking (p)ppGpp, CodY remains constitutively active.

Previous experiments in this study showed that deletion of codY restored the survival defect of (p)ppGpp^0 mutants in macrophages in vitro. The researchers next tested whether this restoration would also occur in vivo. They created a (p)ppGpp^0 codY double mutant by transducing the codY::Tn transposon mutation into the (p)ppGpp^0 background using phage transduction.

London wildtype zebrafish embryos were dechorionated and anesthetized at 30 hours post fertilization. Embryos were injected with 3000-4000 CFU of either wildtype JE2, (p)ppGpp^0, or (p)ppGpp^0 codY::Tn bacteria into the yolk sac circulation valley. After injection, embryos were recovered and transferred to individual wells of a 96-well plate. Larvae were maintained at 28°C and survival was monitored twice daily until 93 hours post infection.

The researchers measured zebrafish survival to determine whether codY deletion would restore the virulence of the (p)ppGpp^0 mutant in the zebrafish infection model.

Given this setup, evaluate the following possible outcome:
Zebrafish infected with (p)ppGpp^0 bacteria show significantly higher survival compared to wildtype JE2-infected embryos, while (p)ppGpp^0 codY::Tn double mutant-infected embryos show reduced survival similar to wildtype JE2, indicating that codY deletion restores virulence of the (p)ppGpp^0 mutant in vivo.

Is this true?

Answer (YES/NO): NO